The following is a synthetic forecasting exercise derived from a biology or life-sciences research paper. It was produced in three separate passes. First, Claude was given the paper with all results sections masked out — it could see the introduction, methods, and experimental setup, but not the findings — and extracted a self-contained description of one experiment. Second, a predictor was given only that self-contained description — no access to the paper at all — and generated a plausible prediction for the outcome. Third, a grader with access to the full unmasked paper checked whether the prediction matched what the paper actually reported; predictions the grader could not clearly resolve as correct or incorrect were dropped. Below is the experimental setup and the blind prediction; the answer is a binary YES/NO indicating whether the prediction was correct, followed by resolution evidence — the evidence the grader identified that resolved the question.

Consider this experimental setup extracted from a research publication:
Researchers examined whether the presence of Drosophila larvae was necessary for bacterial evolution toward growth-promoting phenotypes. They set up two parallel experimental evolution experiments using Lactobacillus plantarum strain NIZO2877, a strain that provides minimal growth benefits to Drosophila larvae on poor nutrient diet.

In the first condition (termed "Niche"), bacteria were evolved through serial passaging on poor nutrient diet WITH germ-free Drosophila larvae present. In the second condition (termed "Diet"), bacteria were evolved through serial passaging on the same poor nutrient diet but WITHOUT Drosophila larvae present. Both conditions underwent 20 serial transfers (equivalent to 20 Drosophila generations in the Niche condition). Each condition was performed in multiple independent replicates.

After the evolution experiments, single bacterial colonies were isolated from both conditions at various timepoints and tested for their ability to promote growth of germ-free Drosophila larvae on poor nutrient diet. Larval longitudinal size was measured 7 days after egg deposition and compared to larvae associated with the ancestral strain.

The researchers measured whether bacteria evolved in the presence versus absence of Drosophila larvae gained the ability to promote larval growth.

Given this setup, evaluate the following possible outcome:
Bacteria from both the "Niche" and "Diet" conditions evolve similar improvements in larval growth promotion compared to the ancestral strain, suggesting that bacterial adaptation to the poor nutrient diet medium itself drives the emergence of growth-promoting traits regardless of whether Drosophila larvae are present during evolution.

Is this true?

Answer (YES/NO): YES